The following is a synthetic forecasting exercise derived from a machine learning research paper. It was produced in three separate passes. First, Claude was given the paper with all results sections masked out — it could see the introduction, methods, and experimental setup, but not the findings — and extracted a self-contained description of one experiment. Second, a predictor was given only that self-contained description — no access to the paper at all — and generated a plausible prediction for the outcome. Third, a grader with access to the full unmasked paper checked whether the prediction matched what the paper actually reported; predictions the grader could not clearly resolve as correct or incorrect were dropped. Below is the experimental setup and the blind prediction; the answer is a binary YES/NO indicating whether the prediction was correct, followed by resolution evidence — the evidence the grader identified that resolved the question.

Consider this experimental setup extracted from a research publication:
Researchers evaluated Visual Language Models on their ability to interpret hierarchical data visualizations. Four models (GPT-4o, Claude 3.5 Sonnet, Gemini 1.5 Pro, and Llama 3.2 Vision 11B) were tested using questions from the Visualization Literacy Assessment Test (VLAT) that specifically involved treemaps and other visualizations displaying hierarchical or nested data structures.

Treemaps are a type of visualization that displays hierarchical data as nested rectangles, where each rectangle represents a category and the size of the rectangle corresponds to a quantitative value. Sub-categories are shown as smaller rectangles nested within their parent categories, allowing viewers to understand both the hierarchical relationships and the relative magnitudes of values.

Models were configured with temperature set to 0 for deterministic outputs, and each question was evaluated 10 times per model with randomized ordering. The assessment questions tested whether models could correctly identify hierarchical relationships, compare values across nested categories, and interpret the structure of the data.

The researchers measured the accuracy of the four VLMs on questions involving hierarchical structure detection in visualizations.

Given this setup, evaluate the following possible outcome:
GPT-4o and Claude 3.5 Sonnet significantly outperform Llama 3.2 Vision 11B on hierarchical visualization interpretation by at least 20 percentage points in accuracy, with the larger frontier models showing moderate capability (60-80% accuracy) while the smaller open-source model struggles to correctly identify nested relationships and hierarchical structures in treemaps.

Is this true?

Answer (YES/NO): NO